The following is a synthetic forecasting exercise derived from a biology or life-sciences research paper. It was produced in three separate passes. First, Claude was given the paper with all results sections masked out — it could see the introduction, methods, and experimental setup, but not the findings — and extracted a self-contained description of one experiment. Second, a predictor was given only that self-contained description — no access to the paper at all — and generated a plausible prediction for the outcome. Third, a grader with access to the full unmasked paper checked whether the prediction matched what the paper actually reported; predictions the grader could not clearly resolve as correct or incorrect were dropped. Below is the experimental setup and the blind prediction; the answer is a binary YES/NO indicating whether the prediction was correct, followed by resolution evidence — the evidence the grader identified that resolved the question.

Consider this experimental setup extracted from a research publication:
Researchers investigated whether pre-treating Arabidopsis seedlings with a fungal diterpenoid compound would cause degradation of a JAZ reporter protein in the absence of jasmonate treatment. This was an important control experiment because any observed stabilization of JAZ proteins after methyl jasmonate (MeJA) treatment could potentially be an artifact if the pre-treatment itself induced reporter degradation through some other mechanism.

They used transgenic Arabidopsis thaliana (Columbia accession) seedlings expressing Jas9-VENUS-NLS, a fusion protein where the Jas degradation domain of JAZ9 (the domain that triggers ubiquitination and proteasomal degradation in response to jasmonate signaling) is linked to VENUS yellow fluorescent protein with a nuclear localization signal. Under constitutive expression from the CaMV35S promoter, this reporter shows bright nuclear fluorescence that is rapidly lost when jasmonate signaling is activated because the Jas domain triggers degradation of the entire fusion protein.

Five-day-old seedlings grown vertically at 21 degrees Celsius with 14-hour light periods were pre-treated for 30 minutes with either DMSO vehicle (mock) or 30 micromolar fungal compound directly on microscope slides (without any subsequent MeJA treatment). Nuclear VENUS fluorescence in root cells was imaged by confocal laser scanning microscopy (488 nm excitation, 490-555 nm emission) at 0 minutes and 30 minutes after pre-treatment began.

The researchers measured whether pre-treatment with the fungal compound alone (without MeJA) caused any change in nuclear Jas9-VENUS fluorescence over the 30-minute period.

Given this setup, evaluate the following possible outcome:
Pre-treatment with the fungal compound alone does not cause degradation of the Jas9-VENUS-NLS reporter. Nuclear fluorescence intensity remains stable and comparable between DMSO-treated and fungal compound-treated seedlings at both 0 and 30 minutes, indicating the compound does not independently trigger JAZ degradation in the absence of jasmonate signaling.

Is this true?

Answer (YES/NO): YES